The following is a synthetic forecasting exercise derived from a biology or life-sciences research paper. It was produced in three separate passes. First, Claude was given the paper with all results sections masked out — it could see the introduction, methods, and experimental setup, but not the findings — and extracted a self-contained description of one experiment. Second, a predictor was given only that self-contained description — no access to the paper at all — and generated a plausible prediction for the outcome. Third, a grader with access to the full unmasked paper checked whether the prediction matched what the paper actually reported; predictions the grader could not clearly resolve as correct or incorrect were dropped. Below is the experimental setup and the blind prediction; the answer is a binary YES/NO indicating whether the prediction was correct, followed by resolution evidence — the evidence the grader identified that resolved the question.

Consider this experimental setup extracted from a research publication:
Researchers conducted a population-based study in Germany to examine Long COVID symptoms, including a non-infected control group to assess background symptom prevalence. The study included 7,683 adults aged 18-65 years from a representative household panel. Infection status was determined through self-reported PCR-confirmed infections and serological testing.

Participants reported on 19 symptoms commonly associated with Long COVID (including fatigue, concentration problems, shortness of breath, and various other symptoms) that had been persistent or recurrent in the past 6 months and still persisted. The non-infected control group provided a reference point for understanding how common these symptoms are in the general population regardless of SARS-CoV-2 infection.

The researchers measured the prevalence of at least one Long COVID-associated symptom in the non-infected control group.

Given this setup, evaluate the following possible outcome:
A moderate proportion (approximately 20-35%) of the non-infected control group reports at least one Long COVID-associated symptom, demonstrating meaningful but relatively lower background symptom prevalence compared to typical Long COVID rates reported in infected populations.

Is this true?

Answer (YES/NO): NO